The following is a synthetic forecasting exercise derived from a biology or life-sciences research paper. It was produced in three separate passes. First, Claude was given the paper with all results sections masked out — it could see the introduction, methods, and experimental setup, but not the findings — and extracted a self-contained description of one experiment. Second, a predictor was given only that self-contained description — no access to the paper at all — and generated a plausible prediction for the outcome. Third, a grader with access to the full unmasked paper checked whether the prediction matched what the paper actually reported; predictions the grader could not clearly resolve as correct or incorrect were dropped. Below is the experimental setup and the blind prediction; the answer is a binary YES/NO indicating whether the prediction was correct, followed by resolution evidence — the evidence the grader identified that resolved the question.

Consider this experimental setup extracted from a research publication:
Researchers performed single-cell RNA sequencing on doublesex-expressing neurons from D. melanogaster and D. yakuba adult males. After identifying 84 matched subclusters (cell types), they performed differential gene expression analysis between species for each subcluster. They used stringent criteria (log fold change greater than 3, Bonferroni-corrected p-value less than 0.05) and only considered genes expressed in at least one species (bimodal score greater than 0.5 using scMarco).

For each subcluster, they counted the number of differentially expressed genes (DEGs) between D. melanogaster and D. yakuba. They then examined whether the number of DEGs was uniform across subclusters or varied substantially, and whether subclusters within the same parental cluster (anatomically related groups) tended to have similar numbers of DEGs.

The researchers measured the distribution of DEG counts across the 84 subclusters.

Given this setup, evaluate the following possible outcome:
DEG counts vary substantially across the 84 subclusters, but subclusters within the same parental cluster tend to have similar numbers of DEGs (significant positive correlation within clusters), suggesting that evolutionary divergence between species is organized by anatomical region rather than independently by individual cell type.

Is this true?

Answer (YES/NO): NO